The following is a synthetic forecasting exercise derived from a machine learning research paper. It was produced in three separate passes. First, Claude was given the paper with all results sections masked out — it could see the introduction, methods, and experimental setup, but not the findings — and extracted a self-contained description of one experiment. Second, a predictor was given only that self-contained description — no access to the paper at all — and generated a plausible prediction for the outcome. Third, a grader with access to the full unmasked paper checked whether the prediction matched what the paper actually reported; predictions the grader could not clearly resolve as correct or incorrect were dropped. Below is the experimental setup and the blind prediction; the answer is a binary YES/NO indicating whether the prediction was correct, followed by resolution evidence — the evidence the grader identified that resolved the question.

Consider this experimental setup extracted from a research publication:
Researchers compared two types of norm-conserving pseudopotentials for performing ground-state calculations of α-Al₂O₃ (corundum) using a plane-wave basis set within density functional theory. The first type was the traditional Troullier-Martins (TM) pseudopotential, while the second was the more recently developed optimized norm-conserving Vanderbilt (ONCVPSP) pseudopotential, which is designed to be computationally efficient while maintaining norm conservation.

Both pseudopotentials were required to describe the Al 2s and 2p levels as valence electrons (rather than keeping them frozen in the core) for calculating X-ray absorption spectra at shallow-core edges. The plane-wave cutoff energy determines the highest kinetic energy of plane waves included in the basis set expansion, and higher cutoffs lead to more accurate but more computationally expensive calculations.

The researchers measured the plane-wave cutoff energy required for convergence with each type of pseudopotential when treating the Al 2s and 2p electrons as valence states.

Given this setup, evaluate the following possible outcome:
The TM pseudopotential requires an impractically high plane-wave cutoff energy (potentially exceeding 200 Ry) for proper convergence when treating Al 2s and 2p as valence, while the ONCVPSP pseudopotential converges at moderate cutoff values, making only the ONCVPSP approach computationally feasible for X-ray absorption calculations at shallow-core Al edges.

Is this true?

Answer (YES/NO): NO